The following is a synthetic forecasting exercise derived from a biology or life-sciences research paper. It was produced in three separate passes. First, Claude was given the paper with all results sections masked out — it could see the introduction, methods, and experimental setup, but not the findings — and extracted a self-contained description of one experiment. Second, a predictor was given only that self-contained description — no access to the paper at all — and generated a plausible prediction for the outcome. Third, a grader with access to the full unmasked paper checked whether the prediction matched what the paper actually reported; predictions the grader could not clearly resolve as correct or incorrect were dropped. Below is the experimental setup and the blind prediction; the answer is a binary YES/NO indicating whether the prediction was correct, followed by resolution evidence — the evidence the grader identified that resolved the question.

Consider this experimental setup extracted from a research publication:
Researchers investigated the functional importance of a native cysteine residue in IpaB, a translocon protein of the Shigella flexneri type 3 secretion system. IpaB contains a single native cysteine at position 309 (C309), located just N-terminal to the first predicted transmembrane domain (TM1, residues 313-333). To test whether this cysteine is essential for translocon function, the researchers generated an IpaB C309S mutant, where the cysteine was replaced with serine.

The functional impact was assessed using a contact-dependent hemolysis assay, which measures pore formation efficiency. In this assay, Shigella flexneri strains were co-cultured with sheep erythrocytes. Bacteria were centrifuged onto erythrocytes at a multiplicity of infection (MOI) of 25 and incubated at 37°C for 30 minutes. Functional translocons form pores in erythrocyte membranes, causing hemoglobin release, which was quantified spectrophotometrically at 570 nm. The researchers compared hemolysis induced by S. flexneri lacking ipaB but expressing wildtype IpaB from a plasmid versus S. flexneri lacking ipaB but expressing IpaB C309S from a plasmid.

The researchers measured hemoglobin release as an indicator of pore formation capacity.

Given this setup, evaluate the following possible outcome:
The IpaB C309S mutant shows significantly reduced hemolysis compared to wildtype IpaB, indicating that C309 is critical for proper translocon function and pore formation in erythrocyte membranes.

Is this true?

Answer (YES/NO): YES